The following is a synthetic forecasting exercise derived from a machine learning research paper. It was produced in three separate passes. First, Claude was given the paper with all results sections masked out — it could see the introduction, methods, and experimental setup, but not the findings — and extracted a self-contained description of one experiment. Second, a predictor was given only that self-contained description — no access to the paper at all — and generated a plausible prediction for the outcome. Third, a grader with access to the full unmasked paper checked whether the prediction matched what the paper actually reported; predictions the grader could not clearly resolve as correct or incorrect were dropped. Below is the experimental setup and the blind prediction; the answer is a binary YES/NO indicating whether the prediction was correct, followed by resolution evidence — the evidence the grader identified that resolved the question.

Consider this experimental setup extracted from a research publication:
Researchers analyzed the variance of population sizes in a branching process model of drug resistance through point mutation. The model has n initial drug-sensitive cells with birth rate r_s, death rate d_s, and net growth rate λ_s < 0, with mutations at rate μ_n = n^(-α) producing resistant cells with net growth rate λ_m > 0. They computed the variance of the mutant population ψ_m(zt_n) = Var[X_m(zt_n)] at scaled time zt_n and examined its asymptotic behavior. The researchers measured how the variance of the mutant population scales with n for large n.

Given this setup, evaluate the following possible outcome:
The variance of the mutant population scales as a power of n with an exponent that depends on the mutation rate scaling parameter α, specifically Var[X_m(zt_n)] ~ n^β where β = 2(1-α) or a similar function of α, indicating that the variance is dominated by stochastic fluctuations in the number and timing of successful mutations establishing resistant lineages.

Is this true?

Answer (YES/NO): NO